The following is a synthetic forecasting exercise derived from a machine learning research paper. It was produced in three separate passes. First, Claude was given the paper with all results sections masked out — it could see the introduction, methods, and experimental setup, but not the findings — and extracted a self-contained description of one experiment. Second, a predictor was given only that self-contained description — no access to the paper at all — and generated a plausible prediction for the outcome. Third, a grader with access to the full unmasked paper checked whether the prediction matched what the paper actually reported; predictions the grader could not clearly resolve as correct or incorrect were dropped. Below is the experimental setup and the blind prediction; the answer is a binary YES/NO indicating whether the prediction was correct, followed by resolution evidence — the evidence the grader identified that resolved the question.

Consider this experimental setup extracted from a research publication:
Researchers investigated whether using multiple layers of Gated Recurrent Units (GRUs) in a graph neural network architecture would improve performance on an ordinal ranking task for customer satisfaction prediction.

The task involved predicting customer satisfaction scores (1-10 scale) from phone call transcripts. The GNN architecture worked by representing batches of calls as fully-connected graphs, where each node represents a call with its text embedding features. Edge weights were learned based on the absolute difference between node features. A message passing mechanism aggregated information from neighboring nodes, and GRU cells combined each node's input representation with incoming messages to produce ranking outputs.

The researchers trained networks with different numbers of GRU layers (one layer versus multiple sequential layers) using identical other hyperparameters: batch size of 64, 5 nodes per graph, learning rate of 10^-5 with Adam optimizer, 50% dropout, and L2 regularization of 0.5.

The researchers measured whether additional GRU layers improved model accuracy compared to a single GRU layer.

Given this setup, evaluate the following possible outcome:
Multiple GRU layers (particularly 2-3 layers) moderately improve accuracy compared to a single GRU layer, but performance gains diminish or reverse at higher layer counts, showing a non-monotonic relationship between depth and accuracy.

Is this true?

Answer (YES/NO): NO